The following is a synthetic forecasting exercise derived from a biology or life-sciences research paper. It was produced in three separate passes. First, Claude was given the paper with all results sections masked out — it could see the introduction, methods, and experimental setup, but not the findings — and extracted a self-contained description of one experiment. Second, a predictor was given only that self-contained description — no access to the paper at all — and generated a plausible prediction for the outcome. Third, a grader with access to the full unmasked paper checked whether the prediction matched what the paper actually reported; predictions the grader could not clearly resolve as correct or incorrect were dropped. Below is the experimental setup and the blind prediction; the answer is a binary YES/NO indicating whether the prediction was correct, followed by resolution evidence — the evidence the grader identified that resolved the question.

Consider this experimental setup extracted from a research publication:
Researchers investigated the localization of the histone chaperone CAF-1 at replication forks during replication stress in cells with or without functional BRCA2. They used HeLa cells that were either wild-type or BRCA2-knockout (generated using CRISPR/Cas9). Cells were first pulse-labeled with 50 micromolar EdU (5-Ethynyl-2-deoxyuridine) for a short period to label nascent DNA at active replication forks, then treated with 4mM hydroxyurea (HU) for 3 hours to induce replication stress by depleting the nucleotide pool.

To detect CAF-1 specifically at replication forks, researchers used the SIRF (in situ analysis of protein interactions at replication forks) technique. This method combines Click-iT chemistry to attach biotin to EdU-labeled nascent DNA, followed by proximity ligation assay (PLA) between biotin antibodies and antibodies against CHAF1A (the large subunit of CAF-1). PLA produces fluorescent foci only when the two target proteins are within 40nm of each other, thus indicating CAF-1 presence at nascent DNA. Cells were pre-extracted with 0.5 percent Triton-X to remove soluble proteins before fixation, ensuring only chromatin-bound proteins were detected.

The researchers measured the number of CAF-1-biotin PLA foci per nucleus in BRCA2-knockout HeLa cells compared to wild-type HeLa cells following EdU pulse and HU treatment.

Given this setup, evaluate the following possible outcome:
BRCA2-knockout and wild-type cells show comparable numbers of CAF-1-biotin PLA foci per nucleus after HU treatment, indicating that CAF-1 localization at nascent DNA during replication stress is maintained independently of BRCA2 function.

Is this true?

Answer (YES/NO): NO